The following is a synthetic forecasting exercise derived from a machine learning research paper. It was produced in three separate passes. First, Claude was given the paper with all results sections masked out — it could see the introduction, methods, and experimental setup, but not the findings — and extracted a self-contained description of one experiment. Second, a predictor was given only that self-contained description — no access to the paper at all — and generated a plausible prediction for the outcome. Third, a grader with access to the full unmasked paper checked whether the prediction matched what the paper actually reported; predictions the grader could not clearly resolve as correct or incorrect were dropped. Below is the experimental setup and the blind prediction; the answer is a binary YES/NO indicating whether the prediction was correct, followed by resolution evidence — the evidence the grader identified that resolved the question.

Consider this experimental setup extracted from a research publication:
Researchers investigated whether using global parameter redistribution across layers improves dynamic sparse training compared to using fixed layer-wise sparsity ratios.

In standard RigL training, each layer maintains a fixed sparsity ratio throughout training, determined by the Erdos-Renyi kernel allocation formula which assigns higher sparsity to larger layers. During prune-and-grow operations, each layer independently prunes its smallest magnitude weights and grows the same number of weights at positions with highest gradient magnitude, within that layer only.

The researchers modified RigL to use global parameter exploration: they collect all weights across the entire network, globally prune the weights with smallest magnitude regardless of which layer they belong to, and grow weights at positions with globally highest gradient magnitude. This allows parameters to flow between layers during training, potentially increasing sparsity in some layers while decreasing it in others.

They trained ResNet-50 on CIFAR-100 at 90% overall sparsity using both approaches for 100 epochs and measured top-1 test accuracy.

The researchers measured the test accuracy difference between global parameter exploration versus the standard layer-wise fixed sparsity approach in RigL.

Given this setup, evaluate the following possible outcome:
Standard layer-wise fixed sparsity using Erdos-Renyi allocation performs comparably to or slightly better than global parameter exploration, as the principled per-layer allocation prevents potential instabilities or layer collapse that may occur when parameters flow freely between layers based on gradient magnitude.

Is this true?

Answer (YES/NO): NO